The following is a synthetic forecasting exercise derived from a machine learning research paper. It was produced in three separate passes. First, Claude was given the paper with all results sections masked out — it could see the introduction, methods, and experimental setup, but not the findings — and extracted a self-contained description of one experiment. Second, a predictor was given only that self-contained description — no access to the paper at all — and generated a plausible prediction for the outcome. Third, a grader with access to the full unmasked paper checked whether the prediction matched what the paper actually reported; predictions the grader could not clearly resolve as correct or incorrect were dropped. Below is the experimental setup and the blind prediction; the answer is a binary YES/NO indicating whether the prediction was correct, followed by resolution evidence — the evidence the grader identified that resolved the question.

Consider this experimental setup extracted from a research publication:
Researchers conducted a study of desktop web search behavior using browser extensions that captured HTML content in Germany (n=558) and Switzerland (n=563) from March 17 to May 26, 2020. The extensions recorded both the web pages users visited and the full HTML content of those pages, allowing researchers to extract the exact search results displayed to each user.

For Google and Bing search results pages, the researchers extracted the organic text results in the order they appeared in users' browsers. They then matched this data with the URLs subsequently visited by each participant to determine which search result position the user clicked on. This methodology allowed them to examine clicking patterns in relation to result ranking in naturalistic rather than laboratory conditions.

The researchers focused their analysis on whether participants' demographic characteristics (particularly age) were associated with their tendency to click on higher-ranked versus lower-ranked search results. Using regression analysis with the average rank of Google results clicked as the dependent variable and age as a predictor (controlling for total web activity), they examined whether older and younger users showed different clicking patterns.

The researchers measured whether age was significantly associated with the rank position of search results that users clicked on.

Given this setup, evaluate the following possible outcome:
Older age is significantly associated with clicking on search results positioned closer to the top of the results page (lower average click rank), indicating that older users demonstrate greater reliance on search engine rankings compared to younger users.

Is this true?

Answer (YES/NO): NO